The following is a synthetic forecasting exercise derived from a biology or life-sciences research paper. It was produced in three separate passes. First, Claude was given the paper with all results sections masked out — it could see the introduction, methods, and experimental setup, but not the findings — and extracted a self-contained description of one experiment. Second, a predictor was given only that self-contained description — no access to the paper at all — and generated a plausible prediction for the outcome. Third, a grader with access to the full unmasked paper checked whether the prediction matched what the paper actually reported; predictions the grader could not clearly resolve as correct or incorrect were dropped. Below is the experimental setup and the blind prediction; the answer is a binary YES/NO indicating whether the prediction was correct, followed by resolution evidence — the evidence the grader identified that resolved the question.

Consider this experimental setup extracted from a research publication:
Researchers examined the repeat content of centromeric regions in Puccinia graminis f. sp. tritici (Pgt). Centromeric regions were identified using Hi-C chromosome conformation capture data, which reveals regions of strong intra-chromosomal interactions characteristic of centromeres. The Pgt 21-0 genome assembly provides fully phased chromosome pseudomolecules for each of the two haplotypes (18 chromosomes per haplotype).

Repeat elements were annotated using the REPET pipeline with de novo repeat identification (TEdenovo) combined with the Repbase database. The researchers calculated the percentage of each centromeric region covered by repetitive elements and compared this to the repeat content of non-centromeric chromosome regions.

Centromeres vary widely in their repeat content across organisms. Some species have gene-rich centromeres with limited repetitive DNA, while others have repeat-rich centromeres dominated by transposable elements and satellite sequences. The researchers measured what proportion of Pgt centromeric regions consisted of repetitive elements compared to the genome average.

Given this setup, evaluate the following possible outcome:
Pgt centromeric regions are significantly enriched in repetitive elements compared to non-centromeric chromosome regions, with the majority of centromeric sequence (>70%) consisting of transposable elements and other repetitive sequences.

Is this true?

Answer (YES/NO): YES